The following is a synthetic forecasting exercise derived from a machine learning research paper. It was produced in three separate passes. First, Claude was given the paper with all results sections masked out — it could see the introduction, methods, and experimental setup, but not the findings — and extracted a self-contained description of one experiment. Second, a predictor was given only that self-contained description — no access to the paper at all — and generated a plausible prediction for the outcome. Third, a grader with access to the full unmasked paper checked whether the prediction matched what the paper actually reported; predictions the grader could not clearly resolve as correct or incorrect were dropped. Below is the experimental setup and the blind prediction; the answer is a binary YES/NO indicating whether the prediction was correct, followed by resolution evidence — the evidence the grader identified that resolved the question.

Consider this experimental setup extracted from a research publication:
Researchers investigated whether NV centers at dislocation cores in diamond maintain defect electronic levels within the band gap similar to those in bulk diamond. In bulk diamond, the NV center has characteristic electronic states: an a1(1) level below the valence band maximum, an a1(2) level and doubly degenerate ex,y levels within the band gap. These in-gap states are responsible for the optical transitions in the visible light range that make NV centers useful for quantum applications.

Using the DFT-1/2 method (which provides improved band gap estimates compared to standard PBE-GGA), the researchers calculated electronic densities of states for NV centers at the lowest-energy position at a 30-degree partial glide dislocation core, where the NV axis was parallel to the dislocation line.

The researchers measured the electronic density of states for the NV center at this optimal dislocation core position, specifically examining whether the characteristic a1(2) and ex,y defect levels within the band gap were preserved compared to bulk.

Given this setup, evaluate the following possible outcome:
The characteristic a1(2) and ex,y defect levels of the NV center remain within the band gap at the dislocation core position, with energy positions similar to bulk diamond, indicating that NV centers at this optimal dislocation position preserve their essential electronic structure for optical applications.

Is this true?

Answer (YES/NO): NO